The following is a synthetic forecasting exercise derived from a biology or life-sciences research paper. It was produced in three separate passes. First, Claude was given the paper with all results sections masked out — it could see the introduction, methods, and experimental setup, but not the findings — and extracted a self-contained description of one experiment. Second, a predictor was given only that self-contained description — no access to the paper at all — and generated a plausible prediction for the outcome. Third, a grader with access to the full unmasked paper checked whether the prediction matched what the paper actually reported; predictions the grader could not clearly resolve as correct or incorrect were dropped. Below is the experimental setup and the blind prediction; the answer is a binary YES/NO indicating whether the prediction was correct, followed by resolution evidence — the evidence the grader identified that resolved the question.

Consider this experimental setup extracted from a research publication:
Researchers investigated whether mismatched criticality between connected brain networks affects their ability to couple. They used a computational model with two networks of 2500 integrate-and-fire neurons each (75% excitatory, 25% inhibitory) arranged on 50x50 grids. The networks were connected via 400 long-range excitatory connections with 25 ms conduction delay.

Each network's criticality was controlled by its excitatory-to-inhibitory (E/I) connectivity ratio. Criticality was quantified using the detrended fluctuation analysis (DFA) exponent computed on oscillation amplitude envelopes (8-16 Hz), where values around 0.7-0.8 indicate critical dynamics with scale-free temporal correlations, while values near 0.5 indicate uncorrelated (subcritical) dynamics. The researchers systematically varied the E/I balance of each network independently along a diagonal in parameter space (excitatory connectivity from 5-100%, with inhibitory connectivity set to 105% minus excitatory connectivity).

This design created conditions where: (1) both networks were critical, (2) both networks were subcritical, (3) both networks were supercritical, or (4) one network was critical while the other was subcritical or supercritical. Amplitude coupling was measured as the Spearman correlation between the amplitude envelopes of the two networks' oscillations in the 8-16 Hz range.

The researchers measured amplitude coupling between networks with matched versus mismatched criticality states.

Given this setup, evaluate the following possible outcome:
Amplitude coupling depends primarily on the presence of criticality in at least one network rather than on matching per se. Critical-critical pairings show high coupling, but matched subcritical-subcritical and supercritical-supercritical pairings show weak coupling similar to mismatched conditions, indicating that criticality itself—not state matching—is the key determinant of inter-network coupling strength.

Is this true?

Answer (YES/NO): NO